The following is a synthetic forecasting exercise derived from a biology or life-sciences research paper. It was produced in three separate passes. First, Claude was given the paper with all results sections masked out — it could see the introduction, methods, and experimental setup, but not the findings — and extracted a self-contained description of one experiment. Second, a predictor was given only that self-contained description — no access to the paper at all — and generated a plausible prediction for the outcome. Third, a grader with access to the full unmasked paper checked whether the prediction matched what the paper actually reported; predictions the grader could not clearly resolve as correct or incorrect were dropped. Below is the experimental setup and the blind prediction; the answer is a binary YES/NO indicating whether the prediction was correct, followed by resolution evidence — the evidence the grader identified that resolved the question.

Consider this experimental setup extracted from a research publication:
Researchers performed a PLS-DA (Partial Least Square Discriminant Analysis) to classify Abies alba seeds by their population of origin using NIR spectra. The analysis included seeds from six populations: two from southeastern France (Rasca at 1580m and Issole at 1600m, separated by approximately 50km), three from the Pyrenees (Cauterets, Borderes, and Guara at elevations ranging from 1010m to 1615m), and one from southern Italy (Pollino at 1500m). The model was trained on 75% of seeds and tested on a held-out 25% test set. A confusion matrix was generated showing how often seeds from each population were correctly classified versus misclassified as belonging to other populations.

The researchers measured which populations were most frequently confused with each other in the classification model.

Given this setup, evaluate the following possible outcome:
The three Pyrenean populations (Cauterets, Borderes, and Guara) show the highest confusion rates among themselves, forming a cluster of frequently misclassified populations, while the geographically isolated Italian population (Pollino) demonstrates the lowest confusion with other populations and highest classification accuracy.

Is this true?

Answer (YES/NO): NO